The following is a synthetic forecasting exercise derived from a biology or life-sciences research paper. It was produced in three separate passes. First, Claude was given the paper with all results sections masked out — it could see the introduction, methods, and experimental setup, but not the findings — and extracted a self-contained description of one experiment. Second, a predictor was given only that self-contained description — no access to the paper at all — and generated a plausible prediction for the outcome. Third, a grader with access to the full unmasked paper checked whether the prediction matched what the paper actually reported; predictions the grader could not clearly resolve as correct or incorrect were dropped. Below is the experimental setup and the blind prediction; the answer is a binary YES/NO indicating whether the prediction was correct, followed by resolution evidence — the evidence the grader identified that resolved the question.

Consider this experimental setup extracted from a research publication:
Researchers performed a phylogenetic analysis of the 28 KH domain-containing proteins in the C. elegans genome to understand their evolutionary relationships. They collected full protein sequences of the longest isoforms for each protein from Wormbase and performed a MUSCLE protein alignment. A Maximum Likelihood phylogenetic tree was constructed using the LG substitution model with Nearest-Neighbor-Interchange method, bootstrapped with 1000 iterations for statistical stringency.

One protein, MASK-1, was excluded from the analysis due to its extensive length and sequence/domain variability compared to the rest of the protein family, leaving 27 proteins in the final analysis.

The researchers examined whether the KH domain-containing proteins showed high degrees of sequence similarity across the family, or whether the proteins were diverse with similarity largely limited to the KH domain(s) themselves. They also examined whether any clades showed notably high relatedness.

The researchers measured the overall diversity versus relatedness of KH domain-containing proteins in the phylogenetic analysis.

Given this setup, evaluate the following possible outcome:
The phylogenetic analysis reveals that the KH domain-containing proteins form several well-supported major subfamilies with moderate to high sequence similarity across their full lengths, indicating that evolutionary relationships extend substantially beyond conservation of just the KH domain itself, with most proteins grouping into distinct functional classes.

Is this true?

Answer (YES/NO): NO